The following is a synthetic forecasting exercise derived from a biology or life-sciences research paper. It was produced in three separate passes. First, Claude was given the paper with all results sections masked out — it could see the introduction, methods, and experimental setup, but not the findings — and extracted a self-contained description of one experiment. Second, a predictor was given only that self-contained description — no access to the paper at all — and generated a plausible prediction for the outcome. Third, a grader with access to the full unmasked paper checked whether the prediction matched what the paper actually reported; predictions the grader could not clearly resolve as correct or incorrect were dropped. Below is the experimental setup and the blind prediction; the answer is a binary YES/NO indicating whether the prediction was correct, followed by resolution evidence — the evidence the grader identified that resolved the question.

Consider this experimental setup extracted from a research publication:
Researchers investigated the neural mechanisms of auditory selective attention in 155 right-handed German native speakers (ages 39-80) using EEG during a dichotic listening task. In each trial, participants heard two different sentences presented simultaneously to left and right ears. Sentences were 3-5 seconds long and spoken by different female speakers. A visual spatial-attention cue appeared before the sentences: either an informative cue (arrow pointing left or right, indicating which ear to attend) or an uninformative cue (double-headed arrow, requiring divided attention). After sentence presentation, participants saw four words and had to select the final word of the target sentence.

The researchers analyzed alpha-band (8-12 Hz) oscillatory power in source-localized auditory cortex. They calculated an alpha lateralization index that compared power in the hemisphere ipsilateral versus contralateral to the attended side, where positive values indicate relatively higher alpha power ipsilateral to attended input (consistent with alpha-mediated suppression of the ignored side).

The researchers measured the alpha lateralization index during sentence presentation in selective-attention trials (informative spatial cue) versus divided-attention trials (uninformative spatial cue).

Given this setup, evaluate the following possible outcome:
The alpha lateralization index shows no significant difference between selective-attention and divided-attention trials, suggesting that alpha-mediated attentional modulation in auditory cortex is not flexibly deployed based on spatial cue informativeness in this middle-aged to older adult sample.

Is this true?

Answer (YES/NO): NO